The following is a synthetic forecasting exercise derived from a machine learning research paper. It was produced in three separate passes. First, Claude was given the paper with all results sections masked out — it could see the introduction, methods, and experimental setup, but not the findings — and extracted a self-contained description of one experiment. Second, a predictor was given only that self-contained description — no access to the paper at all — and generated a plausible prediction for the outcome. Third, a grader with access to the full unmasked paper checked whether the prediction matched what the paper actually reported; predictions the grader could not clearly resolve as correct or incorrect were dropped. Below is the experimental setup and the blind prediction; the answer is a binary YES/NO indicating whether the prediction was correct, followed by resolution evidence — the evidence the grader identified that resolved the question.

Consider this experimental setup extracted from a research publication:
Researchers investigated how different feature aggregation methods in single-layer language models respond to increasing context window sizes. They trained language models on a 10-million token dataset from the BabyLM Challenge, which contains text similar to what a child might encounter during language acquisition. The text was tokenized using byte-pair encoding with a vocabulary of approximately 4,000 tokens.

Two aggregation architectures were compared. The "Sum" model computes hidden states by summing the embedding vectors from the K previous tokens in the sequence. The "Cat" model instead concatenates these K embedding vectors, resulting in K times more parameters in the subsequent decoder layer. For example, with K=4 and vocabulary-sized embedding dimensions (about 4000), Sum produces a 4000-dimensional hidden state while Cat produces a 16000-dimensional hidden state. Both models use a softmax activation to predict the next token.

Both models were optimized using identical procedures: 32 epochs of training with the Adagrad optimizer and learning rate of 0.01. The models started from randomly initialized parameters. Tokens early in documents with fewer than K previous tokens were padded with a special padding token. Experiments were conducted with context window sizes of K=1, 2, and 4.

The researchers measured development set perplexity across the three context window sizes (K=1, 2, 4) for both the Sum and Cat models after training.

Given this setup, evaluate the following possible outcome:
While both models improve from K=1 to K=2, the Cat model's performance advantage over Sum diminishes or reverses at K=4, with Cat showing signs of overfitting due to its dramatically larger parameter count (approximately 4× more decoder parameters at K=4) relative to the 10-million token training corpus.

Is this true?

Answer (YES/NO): NO